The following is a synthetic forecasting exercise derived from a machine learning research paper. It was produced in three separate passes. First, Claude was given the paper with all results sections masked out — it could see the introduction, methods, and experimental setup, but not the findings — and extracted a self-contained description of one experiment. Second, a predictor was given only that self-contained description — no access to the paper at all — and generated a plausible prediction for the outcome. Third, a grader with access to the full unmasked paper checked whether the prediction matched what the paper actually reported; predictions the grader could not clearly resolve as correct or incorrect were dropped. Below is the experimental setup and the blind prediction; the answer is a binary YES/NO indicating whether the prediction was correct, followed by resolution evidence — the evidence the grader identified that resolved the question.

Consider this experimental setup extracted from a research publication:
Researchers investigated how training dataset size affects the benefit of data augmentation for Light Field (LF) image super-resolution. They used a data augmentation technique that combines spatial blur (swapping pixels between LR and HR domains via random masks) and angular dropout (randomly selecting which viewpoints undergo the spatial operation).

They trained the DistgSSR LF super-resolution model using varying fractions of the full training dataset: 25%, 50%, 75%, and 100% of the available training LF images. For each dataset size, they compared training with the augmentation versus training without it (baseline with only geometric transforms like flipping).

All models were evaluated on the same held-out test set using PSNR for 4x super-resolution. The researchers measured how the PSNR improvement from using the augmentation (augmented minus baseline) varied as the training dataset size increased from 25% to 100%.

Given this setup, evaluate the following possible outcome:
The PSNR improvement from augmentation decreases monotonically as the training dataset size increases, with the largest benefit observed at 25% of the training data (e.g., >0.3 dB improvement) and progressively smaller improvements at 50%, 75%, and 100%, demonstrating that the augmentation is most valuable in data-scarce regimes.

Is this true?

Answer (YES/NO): NO